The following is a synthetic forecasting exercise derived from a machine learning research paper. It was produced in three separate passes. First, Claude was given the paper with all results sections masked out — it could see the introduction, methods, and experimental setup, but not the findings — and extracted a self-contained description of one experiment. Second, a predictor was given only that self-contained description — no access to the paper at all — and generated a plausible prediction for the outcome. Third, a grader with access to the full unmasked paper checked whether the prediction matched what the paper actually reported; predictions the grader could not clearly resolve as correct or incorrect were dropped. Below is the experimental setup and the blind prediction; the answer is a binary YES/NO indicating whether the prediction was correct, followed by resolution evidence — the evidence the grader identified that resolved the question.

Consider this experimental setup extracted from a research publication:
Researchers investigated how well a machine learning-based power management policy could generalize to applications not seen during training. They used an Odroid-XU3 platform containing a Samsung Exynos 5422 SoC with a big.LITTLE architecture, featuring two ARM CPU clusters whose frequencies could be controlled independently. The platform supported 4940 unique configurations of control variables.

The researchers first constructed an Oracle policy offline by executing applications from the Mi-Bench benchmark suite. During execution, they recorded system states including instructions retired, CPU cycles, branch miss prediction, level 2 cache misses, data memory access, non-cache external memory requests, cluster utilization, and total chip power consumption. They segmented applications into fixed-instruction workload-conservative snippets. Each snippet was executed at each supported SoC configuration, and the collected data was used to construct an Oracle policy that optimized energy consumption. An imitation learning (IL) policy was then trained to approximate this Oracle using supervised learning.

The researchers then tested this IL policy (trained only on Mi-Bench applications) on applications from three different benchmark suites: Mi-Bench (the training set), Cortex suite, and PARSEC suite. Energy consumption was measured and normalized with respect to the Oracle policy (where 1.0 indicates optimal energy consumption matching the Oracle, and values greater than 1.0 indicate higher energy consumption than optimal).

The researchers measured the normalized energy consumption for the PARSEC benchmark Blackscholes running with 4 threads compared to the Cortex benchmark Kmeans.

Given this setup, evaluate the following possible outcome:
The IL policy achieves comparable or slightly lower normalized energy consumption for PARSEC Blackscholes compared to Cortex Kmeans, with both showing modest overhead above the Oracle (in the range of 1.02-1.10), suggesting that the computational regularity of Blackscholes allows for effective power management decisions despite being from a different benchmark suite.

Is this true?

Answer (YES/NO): NO